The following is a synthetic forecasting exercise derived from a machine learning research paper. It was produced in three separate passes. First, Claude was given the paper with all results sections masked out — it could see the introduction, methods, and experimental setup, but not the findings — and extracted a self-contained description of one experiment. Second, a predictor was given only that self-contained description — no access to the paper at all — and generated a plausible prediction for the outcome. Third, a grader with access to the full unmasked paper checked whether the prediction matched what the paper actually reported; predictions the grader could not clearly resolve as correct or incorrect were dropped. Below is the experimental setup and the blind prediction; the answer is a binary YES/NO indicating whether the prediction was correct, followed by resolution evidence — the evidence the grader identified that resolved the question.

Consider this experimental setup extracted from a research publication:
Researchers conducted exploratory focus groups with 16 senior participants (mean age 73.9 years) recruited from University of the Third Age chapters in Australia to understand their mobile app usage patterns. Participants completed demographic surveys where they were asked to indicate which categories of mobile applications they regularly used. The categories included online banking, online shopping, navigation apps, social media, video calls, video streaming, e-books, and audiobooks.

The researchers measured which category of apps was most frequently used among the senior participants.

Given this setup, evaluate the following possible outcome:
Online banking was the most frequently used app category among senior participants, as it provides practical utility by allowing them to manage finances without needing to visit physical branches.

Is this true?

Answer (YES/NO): NO